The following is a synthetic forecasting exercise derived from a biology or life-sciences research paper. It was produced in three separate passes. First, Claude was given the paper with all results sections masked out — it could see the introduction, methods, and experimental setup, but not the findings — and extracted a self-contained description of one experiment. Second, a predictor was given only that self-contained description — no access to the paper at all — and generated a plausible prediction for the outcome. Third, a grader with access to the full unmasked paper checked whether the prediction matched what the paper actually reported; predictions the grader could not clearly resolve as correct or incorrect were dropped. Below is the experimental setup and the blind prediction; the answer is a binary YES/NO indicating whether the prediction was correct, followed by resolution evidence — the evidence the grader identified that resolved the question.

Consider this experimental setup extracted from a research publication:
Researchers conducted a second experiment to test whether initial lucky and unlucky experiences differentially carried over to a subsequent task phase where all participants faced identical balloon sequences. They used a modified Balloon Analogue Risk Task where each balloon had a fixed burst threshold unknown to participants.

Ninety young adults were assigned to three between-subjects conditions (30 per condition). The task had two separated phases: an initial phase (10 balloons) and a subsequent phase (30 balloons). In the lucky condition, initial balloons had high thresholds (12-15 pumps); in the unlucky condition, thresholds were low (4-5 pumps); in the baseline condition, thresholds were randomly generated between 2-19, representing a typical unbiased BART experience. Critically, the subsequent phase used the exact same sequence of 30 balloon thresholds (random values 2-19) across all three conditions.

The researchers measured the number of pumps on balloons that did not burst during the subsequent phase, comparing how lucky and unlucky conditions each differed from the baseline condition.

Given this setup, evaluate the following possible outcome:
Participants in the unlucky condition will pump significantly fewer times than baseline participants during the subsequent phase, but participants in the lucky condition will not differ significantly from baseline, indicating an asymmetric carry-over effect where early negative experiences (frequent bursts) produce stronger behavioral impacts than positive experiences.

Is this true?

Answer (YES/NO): YES